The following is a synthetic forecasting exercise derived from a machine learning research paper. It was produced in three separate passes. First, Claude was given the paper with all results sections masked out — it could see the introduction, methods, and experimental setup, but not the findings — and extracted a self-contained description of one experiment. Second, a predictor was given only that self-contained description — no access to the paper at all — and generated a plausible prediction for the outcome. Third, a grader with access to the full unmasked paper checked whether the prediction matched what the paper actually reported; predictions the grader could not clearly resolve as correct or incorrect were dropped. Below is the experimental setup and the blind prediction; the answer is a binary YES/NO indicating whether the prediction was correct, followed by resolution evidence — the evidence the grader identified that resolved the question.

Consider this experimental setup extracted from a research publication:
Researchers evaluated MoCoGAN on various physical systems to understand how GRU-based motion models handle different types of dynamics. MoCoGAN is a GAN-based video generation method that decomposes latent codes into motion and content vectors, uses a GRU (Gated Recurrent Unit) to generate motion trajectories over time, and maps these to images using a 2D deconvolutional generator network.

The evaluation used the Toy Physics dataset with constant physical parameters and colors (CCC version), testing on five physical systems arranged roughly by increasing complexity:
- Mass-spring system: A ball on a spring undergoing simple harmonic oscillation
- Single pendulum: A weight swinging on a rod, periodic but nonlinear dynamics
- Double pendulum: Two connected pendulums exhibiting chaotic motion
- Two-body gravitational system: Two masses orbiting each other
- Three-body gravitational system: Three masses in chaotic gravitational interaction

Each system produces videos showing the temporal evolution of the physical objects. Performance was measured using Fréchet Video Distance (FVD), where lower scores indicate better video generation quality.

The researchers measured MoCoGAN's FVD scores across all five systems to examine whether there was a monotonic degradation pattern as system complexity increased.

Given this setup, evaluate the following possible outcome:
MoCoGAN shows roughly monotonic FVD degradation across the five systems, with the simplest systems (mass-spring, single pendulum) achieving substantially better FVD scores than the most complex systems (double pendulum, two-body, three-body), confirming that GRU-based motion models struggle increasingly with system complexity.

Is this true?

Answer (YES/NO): YES